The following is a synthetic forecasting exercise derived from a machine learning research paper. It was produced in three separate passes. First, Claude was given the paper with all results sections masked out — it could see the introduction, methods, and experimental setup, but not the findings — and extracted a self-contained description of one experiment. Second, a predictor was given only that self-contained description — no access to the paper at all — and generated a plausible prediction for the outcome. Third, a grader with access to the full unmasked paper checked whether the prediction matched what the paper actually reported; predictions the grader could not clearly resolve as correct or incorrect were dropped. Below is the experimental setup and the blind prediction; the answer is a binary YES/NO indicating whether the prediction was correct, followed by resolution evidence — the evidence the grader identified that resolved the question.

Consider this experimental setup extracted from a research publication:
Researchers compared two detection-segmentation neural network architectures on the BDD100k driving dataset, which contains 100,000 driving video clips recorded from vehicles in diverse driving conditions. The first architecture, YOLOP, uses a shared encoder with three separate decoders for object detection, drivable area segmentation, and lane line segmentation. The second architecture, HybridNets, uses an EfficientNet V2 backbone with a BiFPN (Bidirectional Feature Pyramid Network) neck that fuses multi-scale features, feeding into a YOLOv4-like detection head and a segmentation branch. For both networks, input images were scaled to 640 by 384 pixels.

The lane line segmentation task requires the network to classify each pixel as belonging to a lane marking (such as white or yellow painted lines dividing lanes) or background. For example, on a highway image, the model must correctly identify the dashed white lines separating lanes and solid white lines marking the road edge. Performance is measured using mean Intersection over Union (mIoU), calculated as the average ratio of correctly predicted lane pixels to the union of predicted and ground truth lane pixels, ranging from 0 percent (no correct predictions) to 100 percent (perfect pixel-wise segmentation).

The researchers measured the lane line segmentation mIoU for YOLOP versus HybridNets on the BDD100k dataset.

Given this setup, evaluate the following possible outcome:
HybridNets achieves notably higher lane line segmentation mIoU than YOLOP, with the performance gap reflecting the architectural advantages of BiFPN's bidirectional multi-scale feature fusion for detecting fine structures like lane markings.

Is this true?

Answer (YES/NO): NO